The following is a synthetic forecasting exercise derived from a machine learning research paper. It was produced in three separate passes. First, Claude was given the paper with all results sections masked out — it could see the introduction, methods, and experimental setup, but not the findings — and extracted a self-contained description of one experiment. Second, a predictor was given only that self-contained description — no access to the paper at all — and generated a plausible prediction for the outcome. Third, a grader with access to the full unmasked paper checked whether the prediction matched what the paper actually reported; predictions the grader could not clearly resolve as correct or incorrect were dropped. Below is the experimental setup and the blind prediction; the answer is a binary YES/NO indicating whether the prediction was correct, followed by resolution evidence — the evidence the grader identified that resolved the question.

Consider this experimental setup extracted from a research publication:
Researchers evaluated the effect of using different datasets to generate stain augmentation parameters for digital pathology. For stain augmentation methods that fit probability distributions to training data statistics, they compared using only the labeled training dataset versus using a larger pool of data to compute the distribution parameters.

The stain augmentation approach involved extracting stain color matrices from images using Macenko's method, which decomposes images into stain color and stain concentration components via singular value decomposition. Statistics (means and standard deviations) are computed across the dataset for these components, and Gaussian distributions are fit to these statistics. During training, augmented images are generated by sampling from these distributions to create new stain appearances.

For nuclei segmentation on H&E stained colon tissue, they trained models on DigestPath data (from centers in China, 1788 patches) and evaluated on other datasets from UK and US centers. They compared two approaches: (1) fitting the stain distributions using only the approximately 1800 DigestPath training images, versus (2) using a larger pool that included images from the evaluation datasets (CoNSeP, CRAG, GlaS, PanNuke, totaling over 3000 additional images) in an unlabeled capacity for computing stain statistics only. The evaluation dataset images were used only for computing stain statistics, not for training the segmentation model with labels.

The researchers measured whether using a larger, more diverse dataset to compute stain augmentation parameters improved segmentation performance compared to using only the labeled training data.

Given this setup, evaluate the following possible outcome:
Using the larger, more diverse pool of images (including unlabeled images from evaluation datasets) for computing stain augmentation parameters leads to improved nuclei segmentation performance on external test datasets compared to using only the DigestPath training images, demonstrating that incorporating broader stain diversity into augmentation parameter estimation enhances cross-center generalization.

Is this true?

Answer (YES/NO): YES